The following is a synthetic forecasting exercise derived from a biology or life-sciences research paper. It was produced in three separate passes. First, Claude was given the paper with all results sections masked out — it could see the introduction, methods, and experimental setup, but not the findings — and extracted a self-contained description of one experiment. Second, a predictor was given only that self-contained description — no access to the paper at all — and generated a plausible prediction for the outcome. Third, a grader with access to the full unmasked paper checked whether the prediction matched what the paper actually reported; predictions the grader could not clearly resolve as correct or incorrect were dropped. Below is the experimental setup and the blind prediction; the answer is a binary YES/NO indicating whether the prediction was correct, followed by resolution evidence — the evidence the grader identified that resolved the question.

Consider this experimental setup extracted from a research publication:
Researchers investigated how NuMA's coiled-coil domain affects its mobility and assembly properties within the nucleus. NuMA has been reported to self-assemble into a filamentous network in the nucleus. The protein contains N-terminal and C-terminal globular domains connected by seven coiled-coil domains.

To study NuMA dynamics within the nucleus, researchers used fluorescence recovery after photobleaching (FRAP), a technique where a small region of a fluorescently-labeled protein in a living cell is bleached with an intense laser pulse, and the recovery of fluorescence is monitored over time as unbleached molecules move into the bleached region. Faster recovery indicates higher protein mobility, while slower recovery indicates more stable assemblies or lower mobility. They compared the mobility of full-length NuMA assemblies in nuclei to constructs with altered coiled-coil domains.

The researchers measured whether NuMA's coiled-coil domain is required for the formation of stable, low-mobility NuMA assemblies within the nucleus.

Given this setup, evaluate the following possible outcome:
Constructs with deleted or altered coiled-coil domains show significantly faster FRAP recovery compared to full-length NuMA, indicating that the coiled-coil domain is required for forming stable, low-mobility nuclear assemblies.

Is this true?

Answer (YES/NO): NO